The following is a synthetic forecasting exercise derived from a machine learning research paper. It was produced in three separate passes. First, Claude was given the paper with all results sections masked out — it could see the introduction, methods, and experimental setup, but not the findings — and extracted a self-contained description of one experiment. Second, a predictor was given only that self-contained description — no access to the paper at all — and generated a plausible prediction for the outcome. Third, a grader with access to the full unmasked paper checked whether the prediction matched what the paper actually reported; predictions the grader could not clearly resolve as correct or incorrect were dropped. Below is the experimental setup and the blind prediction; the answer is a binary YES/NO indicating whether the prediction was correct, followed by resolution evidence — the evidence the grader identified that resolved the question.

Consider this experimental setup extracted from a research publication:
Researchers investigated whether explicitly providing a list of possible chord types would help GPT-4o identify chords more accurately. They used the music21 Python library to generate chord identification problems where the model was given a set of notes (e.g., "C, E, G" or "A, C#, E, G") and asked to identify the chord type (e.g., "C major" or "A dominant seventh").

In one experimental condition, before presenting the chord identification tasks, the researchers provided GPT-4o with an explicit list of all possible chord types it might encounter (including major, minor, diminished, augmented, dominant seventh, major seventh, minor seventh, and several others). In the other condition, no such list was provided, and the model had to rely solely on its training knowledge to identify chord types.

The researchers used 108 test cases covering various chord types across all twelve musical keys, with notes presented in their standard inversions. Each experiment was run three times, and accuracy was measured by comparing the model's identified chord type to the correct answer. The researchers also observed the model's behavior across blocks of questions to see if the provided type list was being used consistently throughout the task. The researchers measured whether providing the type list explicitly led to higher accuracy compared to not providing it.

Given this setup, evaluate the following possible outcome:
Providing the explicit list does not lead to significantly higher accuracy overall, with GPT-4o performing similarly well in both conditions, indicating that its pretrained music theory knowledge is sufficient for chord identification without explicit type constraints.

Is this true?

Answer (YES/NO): NO